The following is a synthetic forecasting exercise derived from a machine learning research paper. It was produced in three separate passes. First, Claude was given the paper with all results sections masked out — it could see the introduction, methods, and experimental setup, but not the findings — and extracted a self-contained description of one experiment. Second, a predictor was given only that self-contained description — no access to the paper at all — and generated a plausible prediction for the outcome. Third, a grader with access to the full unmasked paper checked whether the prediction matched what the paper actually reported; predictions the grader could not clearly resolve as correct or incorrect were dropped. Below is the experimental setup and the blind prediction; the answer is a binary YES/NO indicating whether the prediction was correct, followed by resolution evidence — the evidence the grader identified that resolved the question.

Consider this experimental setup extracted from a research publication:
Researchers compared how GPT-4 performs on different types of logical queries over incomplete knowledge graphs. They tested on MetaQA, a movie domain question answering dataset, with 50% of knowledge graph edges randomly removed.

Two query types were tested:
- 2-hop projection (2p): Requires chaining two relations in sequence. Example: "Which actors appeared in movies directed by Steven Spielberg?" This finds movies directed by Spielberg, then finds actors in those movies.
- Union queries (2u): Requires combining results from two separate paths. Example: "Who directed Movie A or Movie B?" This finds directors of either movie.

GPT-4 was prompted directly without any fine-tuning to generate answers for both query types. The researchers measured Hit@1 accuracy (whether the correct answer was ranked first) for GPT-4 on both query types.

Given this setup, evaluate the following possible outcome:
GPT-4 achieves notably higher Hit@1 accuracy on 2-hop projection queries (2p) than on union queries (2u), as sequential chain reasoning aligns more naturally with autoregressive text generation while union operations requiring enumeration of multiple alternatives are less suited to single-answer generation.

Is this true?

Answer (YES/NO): NO